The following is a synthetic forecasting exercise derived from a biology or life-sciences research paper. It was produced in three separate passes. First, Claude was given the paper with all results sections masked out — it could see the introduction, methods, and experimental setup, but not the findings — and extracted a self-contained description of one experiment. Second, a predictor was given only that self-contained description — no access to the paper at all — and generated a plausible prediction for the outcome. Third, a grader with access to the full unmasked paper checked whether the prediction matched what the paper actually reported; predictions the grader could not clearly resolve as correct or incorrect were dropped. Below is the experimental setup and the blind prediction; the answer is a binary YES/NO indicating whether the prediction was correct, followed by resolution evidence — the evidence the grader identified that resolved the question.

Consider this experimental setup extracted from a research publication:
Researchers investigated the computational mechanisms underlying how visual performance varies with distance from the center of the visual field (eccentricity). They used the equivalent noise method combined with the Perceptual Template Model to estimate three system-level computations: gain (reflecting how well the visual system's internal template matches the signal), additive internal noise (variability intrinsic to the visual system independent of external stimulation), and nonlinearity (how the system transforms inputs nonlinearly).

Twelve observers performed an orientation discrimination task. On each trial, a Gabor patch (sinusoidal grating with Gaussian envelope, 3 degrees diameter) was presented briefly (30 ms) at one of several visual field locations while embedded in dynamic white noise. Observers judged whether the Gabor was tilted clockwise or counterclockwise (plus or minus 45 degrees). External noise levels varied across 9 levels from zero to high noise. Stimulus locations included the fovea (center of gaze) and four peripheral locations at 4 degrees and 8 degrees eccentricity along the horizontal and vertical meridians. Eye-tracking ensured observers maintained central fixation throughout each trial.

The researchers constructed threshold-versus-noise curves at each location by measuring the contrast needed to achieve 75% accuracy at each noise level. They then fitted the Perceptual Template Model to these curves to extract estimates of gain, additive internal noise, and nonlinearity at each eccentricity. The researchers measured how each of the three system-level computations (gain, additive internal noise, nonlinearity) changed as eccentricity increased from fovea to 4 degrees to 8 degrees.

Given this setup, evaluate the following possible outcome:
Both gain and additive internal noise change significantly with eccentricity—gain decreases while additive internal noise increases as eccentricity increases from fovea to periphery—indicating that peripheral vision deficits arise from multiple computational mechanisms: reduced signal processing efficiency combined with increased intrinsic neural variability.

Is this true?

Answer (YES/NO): YES